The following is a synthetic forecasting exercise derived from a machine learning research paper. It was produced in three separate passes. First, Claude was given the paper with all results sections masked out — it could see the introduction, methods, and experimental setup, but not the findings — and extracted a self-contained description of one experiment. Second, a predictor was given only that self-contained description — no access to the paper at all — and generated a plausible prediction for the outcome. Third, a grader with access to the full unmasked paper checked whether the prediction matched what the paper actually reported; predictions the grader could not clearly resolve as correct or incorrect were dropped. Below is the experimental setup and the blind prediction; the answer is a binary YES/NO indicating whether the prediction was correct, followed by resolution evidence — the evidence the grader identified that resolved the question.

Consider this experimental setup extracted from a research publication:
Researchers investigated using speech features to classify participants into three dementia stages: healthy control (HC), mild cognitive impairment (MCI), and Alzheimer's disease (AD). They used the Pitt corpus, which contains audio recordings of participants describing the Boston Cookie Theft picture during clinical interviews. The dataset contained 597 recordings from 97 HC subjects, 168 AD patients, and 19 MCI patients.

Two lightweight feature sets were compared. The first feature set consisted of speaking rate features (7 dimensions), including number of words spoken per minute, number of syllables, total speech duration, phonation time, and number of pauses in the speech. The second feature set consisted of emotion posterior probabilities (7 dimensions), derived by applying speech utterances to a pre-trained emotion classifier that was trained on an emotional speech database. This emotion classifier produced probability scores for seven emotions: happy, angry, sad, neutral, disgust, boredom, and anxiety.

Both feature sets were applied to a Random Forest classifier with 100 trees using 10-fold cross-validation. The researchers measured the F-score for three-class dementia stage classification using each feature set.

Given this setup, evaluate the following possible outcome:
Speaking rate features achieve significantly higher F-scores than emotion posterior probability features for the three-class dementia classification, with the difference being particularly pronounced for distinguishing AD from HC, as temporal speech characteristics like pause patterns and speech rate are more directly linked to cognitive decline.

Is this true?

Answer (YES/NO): NO